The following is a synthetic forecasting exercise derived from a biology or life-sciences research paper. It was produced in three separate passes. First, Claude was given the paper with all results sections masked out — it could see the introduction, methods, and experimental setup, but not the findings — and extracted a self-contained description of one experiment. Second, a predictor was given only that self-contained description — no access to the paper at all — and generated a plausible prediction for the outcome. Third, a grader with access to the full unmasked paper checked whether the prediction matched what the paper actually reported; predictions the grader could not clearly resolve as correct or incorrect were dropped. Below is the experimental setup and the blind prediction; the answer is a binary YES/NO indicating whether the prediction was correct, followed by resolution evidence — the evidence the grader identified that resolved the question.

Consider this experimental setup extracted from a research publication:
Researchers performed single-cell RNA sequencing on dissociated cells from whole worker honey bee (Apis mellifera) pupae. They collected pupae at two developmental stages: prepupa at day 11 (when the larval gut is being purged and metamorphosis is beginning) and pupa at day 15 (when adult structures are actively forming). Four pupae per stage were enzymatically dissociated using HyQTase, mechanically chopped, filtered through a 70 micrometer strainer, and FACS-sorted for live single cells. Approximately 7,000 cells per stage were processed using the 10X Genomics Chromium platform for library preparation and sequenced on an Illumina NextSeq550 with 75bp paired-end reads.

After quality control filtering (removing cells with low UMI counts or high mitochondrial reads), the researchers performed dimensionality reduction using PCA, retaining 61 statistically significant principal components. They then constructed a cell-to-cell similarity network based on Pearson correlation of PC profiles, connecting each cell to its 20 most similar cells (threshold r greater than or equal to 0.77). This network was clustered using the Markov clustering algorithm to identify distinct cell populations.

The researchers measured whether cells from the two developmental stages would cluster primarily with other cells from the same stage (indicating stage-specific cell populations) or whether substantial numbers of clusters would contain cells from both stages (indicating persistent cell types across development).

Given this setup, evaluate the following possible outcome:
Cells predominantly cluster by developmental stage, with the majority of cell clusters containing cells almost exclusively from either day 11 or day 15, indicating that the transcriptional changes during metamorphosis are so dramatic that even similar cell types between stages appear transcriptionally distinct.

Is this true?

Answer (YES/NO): YES